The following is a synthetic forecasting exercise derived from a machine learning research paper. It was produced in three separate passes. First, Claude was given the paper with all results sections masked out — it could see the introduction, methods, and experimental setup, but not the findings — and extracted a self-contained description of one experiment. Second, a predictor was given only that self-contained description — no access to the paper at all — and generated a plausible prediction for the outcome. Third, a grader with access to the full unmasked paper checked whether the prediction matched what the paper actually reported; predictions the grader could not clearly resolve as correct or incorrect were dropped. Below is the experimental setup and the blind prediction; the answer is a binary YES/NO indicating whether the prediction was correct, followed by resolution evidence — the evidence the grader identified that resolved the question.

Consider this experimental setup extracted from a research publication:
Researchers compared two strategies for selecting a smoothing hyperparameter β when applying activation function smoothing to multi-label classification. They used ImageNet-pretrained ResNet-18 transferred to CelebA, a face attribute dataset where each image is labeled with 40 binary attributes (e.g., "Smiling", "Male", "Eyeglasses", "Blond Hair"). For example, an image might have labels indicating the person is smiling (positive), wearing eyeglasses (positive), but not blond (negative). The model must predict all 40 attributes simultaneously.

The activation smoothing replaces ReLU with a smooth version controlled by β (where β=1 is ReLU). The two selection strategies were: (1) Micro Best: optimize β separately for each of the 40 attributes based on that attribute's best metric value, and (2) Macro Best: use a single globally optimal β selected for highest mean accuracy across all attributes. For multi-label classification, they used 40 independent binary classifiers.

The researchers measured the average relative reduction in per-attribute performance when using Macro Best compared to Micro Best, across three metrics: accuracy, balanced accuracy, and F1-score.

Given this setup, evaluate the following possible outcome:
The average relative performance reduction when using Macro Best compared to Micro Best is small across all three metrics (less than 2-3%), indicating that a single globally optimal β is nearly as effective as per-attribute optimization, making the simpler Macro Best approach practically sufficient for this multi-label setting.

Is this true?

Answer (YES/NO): YES